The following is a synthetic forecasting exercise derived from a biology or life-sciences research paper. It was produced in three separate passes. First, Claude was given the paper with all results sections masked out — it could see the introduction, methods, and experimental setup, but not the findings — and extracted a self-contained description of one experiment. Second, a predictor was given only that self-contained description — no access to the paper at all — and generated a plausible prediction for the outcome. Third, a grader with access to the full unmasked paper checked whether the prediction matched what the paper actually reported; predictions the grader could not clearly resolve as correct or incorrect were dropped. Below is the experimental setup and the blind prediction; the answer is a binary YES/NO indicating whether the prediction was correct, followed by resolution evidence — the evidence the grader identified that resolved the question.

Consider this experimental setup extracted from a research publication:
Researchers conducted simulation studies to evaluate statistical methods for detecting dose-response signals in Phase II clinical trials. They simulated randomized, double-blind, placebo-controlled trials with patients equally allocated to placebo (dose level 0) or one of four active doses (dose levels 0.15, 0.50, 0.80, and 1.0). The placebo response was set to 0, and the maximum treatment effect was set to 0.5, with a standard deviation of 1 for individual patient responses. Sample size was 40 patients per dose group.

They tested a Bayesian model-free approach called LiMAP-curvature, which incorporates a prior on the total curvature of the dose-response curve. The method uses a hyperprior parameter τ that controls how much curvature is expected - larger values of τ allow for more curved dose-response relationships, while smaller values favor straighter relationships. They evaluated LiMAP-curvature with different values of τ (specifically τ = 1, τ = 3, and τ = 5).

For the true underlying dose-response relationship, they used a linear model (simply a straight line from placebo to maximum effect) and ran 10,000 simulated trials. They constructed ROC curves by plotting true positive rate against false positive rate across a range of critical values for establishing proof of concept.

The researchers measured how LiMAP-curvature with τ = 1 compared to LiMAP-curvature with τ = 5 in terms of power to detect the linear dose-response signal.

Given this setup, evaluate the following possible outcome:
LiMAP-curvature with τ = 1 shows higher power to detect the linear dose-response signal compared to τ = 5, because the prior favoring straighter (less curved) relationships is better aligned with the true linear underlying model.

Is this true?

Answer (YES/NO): YES